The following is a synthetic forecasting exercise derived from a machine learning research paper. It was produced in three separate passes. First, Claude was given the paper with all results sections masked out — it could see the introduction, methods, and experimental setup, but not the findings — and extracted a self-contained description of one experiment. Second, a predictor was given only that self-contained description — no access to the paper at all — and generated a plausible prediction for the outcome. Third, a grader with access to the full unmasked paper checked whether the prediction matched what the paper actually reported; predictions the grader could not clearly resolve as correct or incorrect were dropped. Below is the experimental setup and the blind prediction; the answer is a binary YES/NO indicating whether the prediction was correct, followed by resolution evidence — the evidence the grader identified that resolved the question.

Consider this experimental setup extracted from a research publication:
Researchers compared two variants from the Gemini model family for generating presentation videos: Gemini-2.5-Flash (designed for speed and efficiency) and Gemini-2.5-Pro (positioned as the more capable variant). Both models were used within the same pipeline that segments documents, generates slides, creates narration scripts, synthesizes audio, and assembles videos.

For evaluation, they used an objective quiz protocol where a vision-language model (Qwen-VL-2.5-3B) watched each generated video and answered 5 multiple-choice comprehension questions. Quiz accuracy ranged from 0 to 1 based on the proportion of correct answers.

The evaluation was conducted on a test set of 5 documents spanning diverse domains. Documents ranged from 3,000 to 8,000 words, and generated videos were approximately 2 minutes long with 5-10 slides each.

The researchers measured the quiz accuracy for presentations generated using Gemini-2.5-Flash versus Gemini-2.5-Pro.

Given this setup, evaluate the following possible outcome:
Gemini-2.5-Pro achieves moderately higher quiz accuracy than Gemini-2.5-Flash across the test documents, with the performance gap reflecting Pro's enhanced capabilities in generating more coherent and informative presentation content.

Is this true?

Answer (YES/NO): NO